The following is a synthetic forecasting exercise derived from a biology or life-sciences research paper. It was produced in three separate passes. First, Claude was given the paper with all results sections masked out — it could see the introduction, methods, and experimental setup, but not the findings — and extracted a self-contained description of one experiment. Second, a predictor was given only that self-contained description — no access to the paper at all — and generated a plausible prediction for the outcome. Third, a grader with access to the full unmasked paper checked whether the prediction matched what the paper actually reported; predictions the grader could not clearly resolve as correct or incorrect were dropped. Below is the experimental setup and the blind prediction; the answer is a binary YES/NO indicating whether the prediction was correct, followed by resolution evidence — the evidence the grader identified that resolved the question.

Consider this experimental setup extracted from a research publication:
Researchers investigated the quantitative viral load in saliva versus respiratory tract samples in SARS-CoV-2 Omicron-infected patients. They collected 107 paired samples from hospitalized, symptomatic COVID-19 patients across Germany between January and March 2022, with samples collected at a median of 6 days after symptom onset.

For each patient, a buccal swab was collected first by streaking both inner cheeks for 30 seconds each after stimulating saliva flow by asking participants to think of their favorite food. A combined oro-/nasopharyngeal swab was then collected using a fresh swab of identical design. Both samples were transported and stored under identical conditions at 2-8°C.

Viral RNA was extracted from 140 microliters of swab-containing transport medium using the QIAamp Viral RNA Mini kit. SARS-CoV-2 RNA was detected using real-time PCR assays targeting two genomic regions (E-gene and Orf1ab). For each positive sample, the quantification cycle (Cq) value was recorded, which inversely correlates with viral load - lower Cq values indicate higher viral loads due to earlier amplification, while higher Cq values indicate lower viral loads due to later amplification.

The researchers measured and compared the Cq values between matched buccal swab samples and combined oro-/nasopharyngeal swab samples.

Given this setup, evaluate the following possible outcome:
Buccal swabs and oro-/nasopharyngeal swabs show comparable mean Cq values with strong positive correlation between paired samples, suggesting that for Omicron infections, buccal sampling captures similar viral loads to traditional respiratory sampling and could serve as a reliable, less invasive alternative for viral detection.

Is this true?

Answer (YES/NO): NO